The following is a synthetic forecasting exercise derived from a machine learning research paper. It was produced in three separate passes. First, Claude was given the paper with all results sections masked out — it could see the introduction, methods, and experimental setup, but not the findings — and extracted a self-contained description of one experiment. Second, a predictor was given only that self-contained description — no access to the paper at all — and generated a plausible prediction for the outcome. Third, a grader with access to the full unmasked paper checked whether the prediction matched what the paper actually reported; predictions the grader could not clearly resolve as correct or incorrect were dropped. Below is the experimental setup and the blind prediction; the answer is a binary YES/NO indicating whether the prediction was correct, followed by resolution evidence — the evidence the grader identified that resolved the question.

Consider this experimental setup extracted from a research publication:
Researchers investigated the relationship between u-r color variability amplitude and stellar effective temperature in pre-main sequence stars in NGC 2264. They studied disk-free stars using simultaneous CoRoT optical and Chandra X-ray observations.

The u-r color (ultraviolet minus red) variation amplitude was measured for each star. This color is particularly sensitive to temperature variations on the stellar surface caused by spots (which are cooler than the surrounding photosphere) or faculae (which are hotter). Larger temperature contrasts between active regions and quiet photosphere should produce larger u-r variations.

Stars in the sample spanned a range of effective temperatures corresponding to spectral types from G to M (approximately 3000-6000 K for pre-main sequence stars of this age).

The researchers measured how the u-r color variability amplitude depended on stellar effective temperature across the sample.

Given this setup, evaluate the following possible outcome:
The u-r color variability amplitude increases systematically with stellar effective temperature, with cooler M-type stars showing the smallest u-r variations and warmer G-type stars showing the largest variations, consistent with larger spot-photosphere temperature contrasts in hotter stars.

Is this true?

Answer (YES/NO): NO